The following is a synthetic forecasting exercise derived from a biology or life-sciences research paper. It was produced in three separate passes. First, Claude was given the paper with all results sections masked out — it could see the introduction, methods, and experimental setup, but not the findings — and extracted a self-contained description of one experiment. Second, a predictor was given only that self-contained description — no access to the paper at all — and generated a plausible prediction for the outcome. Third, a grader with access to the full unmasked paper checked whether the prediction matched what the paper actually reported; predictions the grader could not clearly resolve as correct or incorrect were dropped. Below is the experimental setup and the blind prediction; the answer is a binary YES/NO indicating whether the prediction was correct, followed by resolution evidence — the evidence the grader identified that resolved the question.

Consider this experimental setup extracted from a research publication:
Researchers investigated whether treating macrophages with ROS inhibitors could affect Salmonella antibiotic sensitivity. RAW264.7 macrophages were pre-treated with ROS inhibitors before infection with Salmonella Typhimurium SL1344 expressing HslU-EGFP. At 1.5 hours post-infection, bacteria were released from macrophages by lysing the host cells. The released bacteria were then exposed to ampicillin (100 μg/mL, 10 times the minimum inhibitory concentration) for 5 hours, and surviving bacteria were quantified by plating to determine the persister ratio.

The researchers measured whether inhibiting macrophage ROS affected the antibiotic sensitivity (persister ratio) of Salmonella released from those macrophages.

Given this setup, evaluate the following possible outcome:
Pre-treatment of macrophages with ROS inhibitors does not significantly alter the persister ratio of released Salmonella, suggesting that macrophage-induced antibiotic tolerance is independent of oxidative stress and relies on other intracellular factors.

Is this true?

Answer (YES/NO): NO